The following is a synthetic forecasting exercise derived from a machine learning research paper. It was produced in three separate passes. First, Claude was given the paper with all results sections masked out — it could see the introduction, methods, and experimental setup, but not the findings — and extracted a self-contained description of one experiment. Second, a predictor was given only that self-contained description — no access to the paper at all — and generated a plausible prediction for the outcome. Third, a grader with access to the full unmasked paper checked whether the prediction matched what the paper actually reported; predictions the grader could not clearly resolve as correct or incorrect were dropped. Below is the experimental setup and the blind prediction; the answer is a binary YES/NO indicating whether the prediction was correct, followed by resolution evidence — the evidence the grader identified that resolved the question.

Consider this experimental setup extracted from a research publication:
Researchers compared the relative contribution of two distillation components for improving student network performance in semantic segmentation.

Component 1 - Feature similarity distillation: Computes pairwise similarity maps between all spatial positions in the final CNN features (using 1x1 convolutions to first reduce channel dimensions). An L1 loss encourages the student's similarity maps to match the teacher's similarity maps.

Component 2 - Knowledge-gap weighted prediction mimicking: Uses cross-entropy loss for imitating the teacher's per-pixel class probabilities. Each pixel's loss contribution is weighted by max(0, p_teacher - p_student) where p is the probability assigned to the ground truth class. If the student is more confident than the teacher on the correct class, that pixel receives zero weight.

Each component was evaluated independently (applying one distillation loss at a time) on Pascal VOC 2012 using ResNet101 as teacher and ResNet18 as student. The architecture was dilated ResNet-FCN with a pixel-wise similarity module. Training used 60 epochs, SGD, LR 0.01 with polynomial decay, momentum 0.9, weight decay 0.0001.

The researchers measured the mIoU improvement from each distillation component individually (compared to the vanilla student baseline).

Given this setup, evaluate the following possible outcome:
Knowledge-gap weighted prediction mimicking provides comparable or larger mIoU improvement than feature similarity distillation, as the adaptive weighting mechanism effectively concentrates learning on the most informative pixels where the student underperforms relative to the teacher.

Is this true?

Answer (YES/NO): NO